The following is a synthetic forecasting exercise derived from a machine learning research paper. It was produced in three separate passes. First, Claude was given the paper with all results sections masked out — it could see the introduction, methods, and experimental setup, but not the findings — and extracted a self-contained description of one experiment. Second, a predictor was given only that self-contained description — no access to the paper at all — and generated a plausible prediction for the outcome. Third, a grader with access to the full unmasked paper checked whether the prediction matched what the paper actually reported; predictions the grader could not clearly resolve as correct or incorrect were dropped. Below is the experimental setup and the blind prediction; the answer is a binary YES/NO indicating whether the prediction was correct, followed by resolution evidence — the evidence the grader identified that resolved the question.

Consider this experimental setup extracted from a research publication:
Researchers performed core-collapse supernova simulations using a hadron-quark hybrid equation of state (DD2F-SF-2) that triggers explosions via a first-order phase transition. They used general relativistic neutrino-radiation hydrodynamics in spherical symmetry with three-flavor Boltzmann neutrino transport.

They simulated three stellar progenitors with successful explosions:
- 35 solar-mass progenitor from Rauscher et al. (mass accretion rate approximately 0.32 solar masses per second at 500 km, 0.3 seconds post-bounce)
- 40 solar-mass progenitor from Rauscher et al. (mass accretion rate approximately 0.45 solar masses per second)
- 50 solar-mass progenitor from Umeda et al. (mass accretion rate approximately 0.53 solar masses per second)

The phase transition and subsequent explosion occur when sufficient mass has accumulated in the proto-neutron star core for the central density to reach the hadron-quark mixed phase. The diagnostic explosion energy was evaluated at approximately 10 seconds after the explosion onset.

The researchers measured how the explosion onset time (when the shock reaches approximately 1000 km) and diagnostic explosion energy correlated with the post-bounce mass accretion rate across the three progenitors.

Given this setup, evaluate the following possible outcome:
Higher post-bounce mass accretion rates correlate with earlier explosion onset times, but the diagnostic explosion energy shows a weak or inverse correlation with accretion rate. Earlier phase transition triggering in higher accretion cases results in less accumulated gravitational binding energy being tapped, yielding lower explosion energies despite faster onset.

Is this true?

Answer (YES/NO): NO